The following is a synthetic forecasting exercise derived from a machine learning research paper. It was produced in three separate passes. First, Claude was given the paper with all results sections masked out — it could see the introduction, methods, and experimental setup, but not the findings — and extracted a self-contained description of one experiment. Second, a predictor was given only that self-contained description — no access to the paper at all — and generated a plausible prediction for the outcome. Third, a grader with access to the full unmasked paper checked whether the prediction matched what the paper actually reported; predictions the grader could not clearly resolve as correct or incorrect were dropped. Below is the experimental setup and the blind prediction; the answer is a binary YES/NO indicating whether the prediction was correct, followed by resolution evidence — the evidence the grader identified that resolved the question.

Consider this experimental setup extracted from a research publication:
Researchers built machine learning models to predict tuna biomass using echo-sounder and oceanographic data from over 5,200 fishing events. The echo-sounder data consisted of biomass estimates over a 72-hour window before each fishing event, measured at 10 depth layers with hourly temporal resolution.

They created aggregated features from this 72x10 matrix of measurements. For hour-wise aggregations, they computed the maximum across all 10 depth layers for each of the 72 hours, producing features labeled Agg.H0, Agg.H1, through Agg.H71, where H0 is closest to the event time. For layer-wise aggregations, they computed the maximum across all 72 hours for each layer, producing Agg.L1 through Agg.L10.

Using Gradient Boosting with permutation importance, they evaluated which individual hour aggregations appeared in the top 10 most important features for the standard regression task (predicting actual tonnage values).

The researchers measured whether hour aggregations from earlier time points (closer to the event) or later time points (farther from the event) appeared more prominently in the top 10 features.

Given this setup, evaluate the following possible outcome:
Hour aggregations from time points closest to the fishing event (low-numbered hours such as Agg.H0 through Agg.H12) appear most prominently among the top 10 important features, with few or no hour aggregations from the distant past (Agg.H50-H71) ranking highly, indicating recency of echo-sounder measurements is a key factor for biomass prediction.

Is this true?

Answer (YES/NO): NO